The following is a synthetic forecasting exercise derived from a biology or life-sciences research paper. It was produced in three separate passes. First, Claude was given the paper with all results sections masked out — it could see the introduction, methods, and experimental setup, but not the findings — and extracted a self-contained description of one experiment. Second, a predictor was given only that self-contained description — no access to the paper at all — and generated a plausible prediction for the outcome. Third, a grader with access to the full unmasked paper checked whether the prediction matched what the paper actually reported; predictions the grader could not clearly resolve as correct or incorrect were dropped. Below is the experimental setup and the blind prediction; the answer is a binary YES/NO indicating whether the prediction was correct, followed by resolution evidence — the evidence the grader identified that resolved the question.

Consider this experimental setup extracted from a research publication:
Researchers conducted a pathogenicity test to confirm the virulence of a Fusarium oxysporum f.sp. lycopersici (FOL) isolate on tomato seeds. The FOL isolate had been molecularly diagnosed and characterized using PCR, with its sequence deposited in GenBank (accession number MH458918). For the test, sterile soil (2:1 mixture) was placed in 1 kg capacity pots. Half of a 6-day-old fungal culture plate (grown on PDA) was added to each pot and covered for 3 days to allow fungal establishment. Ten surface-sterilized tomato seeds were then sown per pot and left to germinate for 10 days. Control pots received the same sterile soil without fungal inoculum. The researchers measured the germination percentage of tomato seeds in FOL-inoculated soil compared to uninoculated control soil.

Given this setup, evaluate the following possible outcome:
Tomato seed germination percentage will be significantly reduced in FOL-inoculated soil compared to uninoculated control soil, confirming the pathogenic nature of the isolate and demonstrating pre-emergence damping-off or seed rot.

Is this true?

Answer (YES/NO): YES